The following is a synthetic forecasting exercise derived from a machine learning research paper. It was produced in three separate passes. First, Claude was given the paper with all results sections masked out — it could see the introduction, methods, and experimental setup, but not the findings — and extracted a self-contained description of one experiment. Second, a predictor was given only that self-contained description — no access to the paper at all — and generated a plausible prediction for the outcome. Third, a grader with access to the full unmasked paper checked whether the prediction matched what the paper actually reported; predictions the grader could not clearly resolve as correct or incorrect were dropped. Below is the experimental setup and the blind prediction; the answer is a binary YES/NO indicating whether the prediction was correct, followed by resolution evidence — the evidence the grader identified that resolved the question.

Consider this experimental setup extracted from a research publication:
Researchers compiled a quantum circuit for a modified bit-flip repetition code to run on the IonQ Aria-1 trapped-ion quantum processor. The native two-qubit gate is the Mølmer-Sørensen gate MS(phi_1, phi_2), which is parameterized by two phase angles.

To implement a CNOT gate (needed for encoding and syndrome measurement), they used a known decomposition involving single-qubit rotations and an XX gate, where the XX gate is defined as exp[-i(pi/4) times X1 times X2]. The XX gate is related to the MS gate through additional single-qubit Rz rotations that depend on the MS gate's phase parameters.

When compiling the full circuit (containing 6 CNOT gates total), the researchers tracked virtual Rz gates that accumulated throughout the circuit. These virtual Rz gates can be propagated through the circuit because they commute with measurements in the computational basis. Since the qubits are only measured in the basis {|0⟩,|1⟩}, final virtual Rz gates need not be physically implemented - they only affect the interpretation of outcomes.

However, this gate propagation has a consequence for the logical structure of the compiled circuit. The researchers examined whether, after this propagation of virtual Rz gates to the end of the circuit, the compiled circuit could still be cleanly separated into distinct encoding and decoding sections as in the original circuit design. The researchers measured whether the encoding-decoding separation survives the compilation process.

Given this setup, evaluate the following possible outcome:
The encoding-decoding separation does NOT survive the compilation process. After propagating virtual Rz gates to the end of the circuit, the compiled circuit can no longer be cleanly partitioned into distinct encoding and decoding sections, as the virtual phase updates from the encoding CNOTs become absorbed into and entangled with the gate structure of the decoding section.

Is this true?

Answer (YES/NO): YES